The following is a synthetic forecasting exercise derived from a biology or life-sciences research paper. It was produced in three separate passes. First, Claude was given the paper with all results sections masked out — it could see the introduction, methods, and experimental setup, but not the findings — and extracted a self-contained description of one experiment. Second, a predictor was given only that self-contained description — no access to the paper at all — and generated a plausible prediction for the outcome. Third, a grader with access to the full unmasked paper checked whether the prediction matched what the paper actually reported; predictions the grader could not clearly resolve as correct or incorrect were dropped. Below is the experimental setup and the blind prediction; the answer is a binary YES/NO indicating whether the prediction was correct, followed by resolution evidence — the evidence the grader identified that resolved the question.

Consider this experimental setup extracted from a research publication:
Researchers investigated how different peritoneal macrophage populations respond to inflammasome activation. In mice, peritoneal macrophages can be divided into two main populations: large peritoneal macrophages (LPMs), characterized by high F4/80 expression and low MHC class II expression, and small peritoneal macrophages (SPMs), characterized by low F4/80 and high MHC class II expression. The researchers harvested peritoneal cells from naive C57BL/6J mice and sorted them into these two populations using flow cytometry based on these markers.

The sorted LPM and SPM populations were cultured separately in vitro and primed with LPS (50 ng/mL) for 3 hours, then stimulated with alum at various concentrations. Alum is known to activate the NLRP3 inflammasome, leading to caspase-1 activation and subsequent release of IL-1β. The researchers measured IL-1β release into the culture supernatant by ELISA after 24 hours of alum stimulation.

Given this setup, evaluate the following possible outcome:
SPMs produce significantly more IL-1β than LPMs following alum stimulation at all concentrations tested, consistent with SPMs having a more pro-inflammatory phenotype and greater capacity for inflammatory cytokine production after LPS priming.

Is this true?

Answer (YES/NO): YES